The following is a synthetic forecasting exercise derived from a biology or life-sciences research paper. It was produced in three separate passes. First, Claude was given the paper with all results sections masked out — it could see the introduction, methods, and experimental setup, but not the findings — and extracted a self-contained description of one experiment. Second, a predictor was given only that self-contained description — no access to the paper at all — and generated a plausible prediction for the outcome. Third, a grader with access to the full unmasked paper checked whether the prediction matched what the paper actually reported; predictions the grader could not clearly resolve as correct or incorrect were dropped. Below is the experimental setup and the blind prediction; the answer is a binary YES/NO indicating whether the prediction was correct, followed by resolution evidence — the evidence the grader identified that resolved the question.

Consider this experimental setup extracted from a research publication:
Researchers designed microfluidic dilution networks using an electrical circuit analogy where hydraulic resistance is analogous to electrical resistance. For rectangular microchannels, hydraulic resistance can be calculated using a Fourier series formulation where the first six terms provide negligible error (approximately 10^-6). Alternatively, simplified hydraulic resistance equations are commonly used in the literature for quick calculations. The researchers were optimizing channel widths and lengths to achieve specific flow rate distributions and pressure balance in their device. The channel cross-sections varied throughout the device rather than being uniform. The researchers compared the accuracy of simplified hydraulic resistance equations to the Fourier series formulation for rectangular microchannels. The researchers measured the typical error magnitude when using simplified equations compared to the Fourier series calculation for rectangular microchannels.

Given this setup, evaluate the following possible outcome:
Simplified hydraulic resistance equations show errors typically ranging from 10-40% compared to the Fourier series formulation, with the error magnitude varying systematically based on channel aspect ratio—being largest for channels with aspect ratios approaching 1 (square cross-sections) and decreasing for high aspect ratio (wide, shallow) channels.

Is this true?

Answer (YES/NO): NO